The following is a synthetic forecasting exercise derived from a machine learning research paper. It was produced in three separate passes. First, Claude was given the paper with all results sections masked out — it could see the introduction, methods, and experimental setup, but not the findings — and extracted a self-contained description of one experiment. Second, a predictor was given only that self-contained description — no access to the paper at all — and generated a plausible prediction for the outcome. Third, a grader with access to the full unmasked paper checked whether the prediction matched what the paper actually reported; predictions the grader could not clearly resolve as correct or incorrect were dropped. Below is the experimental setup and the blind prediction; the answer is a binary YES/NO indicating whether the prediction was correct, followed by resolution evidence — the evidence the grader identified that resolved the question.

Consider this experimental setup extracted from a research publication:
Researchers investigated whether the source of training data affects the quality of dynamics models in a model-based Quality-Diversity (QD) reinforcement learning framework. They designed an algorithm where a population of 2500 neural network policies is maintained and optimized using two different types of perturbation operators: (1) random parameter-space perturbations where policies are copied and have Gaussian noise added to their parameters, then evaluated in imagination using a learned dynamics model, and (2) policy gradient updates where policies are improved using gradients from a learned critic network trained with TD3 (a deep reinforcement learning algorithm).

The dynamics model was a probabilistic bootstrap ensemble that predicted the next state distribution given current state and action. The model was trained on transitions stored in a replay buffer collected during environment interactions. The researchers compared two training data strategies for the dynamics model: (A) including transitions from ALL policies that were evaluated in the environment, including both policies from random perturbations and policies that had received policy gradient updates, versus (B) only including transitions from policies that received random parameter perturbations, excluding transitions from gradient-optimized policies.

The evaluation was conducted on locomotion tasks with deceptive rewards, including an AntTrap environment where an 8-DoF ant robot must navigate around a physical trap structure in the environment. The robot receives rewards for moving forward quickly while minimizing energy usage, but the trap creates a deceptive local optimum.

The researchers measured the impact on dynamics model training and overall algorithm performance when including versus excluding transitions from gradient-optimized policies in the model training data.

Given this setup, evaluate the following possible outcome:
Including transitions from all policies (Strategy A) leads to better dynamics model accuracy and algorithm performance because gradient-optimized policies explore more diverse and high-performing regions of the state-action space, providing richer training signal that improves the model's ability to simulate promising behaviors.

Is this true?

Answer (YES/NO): NO